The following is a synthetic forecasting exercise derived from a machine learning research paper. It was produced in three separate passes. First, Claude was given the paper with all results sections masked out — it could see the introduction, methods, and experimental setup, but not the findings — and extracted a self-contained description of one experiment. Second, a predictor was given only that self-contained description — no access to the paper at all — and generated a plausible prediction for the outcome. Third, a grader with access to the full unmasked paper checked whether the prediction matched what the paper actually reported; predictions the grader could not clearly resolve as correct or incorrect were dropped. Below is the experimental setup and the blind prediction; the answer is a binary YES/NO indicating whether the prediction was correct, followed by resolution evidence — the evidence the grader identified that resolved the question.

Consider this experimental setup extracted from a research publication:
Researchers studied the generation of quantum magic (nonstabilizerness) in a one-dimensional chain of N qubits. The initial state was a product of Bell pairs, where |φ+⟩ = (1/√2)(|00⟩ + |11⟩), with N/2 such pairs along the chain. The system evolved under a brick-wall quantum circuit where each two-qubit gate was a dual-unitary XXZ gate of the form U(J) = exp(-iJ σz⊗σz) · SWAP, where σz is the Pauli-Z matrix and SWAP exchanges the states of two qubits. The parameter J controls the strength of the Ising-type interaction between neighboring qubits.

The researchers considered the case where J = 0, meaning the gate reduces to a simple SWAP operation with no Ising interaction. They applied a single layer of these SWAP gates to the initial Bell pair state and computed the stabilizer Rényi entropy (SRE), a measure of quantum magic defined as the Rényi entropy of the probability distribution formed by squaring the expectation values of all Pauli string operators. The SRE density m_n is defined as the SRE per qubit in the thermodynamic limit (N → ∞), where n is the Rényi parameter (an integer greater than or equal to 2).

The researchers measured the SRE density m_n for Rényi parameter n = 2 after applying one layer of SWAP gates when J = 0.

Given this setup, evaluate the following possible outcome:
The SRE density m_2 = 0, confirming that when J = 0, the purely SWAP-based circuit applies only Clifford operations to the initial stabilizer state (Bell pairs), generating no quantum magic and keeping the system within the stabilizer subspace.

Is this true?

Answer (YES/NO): YES